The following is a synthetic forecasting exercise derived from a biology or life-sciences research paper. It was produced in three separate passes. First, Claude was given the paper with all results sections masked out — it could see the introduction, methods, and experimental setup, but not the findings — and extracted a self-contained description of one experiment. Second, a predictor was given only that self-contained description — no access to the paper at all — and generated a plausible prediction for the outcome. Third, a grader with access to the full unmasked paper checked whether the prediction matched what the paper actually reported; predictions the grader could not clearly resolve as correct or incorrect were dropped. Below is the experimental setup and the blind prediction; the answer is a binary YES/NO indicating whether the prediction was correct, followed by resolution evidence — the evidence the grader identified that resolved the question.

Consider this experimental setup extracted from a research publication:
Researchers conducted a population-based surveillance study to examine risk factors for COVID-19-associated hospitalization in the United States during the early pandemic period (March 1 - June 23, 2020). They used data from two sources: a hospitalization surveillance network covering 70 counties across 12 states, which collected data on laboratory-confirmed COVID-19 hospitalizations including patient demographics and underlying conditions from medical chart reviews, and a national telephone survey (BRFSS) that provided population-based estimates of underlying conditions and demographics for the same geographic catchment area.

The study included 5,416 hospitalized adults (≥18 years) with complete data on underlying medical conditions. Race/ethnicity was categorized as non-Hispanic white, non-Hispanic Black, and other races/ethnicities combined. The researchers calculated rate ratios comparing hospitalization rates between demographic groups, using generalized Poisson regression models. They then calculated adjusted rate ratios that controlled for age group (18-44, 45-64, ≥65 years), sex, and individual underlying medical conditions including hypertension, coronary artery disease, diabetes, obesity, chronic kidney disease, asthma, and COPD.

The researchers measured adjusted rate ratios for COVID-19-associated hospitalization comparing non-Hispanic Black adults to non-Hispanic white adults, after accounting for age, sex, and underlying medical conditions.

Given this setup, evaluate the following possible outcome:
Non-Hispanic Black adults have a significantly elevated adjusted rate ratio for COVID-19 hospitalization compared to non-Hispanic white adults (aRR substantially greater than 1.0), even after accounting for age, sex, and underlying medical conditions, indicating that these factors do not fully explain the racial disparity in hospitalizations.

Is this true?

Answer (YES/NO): YES